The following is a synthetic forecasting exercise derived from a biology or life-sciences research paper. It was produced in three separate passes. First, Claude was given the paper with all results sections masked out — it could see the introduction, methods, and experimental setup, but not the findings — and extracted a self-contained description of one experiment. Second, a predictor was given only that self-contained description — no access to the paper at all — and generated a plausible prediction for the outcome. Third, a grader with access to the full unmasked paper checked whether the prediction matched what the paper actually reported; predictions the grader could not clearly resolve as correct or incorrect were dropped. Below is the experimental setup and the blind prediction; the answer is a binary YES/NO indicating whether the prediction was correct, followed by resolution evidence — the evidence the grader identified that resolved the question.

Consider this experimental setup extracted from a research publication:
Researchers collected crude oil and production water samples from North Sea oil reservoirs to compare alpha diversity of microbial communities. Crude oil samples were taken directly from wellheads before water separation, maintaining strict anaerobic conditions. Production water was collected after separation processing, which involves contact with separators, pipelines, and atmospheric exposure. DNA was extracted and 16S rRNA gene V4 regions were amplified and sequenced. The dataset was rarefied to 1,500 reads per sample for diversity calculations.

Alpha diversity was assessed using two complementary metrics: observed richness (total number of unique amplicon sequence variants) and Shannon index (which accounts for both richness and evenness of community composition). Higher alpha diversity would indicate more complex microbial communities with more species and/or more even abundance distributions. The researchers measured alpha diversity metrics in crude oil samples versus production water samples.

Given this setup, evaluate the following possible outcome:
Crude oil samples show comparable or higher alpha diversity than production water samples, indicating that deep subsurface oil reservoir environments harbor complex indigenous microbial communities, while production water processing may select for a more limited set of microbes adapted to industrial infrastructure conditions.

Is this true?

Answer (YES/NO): YES